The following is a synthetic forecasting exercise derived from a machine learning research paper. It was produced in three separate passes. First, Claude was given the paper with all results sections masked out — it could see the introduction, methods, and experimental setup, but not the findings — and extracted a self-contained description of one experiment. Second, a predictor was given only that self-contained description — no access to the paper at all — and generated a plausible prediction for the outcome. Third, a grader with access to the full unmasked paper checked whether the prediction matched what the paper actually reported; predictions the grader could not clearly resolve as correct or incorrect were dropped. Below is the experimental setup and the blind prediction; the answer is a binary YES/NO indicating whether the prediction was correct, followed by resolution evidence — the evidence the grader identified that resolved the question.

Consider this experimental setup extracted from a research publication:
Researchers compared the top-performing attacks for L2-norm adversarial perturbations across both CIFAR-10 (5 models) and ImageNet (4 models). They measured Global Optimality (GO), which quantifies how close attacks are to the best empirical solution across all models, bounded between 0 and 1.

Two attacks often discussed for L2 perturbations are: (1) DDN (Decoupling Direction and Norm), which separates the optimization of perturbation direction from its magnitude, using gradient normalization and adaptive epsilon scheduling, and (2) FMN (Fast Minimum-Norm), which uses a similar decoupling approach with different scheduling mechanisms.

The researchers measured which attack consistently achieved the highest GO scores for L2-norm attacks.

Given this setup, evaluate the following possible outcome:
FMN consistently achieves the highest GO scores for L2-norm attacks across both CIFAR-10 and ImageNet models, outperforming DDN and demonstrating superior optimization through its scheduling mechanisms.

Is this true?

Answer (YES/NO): NO